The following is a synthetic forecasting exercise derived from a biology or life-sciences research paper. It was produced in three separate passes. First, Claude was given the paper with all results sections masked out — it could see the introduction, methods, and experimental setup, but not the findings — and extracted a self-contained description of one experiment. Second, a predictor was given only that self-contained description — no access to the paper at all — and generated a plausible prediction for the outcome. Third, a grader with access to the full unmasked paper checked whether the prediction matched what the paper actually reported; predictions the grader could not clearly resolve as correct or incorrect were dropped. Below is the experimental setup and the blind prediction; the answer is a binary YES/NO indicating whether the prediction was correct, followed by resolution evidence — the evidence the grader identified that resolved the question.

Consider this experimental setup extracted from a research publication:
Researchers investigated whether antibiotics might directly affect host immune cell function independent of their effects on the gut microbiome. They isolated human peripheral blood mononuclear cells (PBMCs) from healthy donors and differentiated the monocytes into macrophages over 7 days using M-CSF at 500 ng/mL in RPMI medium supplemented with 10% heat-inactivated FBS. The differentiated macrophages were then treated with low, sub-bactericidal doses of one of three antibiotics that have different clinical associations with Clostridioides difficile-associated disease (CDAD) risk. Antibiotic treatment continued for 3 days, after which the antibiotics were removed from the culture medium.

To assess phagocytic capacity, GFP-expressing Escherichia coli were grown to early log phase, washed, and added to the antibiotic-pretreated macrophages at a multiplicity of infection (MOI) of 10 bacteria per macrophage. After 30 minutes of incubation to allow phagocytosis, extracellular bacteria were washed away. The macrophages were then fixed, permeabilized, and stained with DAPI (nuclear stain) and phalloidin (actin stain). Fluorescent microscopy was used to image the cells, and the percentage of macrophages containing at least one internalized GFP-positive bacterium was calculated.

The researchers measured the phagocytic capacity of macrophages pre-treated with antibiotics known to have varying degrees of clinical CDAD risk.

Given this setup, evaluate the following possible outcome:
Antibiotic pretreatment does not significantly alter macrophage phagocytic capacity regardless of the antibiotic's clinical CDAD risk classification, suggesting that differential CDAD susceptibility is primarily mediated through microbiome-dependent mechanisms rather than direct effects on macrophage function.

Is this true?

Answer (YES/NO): NO